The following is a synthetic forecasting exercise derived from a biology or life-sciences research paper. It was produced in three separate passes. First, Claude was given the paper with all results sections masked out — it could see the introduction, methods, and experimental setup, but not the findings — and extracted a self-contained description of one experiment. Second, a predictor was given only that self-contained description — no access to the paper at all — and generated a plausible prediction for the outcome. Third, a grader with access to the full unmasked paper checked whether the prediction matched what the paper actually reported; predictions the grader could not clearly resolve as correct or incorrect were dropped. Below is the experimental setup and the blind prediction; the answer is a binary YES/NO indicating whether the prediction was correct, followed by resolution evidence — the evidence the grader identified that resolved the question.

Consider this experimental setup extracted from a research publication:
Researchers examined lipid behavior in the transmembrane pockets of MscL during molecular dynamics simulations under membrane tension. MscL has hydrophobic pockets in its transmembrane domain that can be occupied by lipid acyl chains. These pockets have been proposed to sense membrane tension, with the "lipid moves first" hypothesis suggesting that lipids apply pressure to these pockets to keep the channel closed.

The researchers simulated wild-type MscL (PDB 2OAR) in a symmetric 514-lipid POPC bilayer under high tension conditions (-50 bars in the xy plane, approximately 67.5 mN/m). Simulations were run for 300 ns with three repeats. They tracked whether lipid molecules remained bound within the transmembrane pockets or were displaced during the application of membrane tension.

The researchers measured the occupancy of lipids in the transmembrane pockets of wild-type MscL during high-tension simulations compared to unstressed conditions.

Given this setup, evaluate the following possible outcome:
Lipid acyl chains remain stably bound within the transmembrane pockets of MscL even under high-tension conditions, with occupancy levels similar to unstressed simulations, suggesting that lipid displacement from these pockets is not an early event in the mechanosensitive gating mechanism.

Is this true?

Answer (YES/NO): NO